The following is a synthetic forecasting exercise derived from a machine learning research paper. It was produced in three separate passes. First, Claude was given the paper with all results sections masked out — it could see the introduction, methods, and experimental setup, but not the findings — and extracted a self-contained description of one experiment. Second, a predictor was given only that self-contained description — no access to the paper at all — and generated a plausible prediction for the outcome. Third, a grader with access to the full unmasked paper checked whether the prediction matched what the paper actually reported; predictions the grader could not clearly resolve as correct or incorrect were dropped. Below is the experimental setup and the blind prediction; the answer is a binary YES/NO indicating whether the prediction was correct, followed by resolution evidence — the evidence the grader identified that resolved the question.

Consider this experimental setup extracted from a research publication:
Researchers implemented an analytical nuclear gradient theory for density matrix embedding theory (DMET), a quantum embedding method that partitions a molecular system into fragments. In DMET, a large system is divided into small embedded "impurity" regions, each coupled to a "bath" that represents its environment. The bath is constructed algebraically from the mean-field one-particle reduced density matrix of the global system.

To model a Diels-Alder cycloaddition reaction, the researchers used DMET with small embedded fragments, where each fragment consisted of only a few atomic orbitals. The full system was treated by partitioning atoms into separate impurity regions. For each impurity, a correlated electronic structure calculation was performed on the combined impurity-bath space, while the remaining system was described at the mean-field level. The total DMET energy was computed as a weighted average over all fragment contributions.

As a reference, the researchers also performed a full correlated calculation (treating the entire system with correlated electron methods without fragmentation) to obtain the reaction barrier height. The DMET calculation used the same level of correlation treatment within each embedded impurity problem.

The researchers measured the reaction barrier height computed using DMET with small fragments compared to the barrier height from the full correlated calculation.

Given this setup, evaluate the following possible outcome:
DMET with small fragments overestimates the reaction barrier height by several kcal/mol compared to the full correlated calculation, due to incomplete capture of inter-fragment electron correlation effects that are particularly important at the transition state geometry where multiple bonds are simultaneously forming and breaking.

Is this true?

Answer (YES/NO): NO